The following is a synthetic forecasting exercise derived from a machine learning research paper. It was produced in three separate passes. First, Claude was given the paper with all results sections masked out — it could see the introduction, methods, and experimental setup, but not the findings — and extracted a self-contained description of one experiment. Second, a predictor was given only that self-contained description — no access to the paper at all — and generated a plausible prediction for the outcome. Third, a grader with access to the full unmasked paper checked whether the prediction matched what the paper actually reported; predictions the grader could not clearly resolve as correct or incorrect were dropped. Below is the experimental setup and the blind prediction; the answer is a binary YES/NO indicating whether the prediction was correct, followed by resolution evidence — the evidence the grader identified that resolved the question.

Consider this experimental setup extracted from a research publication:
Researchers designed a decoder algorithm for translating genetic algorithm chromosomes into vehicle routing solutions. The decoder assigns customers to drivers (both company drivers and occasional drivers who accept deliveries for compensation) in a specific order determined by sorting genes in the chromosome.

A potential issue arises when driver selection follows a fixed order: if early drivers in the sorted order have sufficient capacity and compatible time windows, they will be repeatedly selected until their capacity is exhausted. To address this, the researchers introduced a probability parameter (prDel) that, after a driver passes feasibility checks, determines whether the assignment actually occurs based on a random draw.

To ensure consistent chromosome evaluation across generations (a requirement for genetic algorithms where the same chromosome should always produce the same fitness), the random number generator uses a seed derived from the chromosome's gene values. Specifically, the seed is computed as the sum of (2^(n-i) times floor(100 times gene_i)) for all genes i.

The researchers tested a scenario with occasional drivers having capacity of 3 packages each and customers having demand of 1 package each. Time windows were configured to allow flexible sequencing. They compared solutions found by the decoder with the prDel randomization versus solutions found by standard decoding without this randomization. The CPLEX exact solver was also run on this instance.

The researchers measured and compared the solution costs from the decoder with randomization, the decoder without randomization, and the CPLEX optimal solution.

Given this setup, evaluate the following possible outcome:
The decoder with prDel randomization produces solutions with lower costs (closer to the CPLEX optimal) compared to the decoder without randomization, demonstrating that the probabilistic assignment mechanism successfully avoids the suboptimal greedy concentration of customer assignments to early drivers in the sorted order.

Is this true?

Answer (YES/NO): YES